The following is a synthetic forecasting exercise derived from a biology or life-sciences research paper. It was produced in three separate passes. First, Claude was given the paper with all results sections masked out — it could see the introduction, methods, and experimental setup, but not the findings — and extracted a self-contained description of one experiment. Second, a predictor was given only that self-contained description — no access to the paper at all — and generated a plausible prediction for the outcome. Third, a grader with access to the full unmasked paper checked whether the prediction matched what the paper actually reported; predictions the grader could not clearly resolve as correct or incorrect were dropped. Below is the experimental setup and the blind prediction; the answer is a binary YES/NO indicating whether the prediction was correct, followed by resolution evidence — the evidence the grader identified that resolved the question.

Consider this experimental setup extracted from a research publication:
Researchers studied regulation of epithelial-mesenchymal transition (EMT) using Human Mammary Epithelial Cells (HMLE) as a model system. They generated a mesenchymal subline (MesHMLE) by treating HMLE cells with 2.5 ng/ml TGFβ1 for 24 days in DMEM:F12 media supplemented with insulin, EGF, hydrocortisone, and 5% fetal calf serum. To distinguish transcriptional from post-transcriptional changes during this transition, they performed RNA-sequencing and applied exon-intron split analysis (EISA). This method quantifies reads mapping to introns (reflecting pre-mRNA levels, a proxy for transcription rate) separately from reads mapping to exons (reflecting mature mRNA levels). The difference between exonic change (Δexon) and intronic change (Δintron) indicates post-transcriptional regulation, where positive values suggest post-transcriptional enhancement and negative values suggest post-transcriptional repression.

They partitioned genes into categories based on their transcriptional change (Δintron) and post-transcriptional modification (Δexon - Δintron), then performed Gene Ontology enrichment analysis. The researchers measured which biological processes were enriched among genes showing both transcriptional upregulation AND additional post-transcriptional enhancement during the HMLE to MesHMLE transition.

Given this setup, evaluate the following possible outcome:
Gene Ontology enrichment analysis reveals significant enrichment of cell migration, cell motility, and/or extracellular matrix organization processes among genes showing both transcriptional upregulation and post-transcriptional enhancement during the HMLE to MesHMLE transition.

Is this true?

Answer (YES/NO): YES